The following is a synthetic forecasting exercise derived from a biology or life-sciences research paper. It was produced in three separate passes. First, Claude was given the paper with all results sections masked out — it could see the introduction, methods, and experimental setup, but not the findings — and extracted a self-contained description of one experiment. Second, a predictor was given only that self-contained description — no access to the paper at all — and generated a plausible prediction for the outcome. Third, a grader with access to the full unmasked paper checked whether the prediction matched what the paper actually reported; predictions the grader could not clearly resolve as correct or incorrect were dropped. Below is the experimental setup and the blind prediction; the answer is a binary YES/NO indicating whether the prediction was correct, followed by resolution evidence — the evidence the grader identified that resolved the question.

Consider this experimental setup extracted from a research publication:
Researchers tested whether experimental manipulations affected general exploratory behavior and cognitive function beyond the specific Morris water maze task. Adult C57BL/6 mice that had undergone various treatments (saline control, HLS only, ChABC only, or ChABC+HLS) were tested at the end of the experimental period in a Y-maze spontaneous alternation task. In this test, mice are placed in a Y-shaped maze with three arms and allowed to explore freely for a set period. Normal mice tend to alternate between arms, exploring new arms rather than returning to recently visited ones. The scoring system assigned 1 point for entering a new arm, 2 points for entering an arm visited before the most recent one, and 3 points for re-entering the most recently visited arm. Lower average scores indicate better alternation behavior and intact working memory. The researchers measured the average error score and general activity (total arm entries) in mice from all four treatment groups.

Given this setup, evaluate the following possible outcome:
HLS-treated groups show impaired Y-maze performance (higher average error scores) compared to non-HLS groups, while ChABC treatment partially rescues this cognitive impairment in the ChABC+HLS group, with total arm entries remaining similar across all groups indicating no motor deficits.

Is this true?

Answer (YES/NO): NO